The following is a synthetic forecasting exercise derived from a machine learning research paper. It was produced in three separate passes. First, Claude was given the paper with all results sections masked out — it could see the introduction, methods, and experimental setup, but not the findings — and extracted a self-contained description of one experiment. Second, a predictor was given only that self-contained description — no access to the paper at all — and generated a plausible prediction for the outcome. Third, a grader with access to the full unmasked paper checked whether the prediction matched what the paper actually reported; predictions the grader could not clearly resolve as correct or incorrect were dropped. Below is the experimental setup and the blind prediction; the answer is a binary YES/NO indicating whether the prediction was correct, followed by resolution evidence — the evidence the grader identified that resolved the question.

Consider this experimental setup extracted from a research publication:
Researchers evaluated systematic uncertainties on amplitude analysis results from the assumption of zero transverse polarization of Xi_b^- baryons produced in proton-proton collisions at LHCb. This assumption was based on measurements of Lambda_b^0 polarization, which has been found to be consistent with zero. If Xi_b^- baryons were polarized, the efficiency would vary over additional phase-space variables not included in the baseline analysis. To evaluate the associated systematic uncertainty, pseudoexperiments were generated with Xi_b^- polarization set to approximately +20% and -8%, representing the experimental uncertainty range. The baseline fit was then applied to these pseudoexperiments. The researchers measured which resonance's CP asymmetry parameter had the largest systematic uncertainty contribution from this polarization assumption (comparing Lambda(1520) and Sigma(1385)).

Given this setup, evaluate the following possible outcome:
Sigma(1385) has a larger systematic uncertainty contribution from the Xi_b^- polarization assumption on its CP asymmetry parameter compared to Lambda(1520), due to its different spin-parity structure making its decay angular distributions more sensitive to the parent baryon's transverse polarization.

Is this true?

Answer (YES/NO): YES